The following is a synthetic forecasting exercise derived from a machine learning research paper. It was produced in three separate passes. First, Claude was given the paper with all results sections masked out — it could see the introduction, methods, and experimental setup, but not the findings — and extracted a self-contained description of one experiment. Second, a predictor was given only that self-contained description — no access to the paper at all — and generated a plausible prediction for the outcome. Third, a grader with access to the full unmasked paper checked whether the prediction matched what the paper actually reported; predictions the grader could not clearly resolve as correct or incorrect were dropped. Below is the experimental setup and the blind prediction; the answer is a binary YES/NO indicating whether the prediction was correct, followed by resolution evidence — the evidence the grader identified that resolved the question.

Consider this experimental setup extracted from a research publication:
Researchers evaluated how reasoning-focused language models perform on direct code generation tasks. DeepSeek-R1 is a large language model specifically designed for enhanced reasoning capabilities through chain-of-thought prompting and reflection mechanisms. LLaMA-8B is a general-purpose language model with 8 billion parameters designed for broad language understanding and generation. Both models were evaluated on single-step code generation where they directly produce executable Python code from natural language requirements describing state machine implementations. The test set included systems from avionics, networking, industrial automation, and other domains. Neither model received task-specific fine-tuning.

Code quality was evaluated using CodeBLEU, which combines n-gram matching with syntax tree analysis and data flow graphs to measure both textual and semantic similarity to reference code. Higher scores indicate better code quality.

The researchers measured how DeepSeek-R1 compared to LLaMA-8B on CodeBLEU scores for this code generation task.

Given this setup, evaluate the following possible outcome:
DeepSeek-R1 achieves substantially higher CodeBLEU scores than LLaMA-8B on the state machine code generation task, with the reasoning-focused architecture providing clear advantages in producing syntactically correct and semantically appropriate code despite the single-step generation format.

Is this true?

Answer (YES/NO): NO